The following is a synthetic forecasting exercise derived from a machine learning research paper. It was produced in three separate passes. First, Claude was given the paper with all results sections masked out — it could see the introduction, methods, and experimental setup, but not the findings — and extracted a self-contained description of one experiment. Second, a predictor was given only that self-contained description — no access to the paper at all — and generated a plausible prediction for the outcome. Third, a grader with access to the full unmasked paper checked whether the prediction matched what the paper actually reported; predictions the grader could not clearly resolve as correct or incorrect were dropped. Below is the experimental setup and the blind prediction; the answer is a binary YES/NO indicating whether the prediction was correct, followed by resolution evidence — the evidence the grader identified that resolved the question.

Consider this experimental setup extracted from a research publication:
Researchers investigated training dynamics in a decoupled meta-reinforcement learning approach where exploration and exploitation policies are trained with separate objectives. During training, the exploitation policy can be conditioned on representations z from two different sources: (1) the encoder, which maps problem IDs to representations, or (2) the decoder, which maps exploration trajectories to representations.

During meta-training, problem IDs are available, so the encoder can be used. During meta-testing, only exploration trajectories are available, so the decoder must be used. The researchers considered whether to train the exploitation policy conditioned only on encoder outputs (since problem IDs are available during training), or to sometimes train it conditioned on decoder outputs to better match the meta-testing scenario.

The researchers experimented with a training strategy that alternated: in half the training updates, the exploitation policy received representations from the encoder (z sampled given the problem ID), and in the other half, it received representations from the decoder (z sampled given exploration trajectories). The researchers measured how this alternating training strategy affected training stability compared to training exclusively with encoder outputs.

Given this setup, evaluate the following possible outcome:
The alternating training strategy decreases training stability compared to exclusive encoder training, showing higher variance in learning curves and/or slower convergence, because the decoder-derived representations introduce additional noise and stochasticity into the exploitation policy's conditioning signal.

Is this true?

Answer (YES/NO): NO